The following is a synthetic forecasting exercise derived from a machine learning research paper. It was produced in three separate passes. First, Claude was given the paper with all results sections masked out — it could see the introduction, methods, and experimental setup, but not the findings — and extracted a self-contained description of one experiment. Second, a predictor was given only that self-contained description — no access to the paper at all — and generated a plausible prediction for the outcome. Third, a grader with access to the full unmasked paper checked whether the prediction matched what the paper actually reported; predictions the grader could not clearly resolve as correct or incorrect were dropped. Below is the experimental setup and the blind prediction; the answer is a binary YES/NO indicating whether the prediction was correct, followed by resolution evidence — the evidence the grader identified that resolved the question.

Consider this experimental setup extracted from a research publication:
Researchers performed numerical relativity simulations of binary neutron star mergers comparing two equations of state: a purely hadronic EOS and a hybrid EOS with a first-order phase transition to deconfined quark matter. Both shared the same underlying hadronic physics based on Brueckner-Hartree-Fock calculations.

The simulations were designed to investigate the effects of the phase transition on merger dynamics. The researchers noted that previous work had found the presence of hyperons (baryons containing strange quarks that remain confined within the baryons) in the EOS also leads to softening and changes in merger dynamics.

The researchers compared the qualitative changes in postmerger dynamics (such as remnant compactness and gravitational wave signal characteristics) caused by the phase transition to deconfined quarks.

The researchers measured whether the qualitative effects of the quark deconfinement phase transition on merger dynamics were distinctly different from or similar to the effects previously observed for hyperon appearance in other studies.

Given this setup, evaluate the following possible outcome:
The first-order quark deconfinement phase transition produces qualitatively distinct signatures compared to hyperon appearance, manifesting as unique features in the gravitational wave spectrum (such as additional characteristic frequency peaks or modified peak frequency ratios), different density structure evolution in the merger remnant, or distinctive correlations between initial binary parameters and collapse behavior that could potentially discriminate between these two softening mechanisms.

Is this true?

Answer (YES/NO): NO